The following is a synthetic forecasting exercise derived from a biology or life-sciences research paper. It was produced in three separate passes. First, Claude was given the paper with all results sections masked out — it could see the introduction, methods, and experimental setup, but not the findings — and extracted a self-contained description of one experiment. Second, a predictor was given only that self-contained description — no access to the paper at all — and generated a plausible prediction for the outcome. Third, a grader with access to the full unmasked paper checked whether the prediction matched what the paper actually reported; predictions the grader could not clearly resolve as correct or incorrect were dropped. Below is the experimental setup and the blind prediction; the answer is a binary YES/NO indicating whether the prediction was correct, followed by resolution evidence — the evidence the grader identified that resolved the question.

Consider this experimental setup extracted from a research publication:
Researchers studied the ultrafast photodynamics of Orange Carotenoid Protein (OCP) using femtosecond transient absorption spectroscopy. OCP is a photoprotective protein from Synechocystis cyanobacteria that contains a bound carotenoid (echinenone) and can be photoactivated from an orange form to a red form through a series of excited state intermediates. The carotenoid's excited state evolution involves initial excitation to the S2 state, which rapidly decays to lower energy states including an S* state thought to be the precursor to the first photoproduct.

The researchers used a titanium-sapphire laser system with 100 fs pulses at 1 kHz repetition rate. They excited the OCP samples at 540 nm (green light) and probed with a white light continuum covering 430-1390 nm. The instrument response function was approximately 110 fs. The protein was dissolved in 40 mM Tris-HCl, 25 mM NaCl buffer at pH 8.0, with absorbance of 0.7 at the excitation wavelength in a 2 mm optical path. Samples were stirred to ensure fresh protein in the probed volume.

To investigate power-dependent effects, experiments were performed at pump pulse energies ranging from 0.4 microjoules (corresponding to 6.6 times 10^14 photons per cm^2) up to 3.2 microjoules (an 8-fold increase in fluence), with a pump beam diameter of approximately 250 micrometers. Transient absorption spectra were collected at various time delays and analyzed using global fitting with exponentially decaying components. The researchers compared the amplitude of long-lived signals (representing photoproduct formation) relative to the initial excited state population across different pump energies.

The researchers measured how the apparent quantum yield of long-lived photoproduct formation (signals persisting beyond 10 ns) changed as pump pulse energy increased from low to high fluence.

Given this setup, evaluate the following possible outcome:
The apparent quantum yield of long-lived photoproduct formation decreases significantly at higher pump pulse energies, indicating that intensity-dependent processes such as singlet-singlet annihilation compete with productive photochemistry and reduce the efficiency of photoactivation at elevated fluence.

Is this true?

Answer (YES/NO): NO